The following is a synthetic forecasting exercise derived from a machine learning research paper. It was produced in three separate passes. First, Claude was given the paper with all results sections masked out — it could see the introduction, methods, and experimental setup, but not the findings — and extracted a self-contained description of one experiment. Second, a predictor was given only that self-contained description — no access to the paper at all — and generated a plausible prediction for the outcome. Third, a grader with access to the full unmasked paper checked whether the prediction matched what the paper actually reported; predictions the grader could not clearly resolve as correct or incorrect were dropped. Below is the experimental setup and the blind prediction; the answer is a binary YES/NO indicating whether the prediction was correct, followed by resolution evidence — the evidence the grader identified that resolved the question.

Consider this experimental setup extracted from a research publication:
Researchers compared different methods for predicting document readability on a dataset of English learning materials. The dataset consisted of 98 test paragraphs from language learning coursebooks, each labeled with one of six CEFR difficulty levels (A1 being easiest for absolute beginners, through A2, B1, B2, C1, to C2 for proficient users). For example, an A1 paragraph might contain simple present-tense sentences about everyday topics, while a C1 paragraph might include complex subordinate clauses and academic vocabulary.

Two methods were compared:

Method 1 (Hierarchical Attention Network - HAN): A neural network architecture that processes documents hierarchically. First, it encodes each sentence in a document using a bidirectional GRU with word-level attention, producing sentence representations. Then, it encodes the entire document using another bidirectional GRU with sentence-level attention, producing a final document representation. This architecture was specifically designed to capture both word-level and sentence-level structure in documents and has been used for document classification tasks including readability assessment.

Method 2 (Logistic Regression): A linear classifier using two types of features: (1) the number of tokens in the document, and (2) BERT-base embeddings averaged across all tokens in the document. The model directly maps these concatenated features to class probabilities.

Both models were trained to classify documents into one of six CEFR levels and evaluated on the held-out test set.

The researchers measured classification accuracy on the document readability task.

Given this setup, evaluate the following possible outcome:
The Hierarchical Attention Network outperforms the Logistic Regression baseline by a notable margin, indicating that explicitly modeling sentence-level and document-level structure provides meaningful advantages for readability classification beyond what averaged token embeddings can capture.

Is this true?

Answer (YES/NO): NO